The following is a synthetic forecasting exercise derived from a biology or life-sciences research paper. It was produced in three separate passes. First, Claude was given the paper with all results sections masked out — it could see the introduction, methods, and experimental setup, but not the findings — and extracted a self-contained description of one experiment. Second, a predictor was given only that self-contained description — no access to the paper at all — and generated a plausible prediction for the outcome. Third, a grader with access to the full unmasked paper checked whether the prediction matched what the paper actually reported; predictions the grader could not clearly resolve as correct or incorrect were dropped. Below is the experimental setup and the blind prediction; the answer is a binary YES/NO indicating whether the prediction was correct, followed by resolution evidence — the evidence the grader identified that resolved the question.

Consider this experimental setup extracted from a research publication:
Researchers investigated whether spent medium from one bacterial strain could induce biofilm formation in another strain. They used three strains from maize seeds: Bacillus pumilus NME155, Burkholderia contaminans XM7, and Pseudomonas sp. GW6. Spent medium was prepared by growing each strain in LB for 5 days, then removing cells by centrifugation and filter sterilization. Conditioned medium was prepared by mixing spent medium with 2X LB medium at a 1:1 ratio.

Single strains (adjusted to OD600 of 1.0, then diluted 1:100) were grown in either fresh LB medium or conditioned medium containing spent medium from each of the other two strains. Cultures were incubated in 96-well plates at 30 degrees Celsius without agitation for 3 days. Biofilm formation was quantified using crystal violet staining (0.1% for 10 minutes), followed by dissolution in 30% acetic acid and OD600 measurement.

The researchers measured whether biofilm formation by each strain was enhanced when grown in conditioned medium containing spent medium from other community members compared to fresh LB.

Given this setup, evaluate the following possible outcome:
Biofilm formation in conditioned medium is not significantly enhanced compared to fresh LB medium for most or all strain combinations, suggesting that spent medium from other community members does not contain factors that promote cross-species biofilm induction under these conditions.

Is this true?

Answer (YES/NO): NO